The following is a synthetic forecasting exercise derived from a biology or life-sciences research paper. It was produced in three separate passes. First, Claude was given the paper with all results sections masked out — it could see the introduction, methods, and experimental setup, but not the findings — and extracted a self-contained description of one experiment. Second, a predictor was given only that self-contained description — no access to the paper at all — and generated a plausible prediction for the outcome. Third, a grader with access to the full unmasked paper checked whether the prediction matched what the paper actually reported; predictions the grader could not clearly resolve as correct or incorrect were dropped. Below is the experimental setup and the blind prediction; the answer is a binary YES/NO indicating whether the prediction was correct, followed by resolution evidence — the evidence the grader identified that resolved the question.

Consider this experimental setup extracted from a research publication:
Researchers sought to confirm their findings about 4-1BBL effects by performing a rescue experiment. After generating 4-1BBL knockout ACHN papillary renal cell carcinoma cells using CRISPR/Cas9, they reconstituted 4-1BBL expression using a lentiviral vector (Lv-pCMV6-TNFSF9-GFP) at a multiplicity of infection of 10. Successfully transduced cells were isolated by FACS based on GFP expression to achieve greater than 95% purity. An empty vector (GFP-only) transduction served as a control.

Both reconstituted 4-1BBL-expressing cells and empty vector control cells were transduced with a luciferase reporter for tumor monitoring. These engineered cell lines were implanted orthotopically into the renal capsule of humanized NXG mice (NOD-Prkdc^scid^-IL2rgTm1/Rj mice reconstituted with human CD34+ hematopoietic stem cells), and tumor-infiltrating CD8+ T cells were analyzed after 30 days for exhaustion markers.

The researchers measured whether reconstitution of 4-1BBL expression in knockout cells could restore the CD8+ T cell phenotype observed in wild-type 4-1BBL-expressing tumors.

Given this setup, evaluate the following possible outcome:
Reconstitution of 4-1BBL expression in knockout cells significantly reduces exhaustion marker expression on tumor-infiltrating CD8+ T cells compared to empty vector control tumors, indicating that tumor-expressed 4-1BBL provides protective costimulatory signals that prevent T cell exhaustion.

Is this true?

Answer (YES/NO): YES